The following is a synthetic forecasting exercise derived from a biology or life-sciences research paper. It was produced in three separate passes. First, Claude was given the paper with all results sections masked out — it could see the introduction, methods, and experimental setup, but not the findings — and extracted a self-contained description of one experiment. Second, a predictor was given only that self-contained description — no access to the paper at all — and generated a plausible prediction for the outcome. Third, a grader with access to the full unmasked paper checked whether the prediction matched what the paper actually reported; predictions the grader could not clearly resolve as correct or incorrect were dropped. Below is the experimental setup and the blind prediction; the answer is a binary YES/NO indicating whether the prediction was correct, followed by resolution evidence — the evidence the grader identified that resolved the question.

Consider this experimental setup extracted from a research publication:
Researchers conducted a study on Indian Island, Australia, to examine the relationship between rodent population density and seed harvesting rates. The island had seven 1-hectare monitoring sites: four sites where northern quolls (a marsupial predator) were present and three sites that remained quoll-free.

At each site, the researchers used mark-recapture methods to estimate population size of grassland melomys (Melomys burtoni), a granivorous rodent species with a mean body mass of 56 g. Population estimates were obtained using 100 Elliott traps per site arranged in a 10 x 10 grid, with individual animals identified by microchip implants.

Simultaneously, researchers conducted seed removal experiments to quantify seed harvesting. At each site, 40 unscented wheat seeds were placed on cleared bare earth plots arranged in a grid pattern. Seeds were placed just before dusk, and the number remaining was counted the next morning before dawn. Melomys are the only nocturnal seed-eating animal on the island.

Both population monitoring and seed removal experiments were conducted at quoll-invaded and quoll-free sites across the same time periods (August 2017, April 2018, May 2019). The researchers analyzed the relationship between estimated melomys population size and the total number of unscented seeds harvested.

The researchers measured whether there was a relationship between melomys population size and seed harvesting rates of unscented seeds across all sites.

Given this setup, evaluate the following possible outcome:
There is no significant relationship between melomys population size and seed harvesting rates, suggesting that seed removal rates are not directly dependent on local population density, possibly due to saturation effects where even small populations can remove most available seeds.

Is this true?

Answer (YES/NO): NO